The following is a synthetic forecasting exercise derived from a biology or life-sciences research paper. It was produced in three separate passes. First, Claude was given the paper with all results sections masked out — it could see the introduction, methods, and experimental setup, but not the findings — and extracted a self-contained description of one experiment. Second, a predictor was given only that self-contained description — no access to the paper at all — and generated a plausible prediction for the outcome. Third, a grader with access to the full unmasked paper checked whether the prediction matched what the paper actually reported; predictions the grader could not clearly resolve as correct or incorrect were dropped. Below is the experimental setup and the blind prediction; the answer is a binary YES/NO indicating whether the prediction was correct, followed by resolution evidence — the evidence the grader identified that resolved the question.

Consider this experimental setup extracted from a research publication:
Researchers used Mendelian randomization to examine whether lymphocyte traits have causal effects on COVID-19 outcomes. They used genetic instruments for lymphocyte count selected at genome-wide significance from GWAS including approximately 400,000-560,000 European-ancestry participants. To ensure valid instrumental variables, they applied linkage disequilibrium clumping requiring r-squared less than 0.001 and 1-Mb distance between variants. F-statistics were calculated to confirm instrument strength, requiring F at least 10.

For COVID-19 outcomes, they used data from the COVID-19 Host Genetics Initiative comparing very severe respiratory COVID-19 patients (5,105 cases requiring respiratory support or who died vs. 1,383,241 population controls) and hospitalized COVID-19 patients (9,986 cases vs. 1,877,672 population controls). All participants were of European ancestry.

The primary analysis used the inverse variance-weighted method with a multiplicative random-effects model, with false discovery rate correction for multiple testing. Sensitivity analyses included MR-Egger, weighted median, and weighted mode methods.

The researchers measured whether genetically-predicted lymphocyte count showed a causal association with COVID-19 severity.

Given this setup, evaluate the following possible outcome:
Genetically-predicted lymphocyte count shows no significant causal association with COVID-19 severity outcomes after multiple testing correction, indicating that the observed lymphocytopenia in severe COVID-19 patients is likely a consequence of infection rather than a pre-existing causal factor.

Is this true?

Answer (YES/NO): YES